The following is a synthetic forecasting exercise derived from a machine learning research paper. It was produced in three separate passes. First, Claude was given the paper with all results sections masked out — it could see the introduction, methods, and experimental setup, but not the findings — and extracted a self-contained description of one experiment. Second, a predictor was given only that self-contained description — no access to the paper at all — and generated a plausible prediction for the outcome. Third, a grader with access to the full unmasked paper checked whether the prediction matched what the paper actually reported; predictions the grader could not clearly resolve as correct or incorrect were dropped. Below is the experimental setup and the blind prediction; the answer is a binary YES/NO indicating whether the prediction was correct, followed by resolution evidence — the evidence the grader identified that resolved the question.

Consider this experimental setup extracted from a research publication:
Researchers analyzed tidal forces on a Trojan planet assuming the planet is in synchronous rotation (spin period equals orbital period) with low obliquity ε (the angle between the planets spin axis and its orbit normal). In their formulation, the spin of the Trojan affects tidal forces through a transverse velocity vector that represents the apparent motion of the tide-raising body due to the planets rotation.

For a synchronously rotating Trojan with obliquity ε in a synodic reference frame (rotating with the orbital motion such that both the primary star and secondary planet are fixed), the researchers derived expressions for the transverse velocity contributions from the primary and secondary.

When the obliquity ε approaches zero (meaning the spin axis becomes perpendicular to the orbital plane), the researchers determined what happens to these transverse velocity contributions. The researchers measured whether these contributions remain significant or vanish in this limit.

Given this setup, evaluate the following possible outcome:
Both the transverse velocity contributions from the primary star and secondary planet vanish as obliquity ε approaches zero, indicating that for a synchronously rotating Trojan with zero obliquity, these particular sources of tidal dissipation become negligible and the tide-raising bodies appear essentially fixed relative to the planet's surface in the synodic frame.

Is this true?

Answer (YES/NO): YES